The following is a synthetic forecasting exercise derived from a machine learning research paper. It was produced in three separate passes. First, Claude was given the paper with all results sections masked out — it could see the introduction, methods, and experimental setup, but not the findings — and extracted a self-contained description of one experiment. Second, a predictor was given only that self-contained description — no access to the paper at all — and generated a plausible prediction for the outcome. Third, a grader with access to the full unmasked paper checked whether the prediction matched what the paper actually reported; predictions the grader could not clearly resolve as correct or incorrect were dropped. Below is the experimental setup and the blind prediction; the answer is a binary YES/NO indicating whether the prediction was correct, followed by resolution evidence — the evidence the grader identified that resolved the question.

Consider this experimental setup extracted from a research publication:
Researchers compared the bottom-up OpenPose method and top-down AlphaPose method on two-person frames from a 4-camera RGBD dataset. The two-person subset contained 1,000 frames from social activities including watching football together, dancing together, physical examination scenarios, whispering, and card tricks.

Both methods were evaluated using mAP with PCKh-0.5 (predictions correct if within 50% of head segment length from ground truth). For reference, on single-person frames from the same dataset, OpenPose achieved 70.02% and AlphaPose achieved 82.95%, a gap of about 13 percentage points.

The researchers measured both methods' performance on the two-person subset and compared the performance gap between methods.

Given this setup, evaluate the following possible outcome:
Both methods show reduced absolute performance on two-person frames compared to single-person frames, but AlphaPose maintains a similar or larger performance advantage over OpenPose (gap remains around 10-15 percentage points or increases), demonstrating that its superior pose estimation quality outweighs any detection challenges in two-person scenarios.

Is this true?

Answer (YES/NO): NO